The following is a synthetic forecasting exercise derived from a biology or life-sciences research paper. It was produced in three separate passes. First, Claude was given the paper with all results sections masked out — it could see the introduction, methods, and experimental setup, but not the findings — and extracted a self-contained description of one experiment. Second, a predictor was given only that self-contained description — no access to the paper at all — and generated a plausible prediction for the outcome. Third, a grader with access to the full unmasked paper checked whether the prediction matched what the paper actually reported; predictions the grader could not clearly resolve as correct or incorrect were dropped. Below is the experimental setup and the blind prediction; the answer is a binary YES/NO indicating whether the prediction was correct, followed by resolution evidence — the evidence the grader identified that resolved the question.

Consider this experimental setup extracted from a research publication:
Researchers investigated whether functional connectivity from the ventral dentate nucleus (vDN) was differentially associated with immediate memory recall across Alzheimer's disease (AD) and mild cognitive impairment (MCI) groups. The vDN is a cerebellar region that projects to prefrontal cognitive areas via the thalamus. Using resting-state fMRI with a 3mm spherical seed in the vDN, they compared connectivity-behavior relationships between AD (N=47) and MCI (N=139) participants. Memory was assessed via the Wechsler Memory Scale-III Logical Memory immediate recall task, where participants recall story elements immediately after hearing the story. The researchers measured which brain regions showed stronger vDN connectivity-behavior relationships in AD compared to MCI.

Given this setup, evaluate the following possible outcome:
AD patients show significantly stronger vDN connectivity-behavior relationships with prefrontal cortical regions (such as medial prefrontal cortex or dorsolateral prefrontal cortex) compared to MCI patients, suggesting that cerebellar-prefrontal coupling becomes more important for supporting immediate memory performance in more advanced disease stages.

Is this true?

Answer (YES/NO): NO